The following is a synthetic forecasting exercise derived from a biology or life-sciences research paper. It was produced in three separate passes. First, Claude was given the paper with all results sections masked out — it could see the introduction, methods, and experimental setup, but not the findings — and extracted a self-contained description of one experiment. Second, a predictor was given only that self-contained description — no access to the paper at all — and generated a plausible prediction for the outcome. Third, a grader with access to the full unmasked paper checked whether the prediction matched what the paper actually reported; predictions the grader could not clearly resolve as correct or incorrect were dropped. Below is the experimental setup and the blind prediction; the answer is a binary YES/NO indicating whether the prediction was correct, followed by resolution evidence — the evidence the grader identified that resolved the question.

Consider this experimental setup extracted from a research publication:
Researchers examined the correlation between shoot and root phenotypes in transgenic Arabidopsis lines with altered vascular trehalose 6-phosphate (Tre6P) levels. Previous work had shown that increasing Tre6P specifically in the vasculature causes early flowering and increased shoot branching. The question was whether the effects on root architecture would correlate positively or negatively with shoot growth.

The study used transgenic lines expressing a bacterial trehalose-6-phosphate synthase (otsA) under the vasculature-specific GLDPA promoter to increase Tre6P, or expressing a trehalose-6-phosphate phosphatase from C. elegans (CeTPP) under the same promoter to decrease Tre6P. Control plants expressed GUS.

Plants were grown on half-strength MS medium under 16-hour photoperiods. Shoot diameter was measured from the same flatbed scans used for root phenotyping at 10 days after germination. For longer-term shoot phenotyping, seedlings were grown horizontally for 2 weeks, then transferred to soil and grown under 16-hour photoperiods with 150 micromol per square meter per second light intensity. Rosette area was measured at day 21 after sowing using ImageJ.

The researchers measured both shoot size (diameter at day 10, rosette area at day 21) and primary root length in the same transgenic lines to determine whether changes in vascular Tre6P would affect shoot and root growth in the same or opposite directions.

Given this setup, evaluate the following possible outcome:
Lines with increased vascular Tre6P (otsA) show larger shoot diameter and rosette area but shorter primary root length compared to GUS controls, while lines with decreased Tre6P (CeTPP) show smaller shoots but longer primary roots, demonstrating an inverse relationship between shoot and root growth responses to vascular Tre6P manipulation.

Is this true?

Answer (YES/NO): NO